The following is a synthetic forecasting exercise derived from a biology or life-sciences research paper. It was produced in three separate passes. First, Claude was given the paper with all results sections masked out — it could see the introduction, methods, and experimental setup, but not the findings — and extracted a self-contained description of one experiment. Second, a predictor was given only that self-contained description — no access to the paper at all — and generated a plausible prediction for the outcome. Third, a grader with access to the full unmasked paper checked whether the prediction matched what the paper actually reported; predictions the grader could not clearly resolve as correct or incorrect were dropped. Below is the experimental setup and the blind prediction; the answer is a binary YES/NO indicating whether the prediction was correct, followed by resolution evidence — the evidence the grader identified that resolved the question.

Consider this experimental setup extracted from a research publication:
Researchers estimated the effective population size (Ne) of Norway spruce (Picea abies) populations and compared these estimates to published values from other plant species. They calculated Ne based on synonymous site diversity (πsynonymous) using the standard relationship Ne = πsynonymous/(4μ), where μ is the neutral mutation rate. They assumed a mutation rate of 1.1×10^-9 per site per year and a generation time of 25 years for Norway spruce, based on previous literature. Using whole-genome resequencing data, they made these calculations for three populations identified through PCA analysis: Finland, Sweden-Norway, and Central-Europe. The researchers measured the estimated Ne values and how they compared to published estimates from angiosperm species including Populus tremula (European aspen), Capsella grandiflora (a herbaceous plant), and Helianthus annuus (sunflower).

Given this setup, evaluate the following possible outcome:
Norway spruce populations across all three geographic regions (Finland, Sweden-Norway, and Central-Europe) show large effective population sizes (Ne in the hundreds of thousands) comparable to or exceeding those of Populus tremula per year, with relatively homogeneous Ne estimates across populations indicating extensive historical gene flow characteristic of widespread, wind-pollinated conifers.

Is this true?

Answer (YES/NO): NO